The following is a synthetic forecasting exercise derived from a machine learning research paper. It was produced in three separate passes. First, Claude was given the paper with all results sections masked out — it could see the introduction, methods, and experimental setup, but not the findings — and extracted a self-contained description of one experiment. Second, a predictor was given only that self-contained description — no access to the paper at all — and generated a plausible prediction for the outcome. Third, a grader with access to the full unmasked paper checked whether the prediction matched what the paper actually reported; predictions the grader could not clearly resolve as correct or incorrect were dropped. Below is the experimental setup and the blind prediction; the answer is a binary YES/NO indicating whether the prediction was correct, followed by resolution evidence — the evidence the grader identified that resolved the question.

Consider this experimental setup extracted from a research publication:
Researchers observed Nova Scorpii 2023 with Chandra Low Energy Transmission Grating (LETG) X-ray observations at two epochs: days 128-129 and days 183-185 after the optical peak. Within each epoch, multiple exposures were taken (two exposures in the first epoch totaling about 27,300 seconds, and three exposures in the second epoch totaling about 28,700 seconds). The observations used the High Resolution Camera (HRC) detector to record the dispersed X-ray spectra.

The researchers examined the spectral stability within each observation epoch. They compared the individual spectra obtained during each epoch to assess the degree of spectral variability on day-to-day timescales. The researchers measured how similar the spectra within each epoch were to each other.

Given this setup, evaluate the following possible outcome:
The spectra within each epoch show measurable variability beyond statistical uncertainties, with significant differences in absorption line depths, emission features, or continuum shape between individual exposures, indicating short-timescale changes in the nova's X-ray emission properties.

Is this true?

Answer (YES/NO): NO